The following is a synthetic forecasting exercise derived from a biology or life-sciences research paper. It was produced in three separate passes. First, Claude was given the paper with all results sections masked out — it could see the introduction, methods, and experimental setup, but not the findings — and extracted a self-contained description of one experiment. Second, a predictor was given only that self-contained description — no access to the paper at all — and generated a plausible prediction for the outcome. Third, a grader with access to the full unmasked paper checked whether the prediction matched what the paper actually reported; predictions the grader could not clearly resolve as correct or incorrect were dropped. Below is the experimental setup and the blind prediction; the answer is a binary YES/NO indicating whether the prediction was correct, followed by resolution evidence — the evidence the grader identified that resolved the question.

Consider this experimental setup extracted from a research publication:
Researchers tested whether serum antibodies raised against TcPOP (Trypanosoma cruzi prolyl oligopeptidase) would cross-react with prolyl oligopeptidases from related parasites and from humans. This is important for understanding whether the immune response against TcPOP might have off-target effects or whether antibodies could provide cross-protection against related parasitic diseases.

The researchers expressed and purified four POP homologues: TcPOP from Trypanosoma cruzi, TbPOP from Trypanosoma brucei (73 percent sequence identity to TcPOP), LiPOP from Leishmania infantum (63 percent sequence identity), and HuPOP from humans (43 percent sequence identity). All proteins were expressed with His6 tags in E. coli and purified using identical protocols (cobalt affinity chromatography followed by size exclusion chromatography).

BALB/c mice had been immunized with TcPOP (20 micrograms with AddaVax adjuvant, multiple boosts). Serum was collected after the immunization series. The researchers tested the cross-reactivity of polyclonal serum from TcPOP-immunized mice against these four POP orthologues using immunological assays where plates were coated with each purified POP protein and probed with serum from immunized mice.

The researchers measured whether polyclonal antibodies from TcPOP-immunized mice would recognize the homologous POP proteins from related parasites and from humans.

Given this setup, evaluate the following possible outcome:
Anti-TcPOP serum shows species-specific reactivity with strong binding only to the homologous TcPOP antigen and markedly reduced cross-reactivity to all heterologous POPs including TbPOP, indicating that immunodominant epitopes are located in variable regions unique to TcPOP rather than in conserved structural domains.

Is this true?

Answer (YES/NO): NO